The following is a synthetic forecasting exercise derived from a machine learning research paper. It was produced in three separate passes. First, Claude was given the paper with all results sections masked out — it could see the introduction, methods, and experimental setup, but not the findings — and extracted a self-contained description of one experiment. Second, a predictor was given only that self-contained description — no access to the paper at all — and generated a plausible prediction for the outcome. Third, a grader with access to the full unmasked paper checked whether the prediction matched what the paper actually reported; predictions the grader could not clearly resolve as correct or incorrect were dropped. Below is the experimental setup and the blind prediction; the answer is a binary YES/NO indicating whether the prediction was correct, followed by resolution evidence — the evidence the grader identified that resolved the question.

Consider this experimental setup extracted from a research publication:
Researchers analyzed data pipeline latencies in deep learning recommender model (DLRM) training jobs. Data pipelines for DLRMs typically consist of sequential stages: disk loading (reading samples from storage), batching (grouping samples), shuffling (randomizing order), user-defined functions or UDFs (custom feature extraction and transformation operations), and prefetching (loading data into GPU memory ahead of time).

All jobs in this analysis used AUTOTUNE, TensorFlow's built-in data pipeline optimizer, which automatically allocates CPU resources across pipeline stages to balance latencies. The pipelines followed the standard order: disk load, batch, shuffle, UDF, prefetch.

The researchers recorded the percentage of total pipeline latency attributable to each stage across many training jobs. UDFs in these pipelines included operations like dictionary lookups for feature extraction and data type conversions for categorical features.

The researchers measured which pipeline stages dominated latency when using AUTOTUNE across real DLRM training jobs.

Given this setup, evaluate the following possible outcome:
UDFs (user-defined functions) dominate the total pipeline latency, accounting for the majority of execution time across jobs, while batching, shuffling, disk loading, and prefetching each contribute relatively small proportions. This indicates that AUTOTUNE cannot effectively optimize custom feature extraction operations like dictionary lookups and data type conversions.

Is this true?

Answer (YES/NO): NO